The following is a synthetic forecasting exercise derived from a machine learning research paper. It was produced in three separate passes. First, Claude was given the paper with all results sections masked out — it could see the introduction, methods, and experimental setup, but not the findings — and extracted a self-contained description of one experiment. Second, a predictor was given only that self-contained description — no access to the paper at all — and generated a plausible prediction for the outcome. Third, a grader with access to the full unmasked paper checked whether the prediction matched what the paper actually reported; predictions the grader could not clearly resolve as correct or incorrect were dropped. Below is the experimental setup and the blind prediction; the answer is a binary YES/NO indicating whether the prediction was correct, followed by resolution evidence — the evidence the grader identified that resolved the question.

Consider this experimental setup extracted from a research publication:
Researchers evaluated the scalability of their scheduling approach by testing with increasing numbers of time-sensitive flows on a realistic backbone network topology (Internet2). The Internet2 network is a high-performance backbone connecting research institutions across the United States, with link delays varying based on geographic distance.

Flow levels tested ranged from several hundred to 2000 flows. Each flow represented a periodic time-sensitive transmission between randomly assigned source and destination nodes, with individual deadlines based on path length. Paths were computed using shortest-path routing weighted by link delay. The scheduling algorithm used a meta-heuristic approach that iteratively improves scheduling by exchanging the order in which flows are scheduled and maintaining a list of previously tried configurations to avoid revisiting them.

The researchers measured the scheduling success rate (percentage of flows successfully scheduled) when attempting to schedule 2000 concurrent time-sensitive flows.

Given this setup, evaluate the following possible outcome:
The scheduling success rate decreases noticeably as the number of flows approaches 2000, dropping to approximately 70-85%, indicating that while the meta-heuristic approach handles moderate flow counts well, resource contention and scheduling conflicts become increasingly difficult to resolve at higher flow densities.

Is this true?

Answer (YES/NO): NO